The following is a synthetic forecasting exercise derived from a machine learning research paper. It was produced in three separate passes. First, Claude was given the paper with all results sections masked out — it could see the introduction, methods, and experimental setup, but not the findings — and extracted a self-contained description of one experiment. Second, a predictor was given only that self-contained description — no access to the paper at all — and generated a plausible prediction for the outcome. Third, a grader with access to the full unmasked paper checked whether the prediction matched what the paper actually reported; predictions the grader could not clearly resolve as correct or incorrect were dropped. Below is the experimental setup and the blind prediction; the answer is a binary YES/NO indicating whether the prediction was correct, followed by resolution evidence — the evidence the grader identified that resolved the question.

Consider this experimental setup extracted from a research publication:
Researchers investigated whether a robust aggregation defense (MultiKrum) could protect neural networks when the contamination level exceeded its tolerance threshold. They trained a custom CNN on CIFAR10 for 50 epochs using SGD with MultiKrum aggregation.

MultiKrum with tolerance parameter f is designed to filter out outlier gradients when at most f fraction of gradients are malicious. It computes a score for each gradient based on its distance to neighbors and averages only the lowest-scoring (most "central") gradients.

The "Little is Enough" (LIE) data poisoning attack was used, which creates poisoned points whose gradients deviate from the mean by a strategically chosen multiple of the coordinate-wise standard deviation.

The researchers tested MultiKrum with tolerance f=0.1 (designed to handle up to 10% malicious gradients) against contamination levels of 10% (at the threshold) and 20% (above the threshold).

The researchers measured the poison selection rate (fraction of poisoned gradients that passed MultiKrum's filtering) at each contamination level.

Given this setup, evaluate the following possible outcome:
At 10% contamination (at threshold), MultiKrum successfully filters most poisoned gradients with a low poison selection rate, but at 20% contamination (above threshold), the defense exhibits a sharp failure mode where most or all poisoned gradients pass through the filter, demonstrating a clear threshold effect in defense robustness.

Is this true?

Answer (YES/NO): NO